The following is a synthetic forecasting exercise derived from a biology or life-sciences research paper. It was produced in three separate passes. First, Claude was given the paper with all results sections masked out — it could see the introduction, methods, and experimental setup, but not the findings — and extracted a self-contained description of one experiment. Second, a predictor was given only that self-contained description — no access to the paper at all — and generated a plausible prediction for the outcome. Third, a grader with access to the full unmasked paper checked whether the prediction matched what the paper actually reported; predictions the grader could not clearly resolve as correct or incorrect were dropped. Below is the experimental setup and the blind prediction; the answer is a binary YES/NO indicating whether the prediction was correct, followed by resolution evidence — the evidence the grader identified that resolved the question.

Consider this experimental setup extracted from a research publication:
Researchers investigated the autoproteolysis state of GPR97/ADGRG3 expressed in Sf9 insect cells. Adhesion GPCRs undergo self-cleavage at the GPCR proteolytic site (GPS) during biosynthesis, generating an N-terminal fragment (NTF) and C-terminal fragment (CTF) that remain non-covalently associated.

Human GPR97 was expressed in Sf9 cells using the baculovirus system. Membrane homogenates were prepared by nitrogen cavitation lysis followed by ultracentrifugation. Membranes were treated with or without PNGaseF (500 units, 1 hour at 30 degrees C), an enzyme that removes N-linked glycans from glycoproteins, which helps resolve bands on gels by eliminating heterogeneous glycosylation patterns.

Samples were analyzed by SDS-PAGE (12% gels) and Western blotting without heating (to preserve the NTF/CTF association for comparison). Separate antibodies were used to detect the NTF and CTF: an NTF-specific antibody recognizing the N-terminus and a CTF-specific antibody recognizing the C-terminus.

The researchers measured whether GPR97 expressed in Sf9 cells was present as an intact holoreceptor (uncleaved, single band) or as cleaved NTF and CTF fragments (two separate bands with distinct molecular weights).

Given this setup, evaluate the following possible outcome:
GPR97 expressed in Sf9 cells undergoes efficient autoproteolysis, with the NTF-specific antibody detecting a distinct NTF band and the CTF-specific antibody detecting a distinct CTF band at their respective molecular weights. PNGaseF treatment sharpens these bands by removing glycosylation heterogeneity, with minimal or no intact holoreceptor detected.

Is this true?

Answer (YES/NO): NO